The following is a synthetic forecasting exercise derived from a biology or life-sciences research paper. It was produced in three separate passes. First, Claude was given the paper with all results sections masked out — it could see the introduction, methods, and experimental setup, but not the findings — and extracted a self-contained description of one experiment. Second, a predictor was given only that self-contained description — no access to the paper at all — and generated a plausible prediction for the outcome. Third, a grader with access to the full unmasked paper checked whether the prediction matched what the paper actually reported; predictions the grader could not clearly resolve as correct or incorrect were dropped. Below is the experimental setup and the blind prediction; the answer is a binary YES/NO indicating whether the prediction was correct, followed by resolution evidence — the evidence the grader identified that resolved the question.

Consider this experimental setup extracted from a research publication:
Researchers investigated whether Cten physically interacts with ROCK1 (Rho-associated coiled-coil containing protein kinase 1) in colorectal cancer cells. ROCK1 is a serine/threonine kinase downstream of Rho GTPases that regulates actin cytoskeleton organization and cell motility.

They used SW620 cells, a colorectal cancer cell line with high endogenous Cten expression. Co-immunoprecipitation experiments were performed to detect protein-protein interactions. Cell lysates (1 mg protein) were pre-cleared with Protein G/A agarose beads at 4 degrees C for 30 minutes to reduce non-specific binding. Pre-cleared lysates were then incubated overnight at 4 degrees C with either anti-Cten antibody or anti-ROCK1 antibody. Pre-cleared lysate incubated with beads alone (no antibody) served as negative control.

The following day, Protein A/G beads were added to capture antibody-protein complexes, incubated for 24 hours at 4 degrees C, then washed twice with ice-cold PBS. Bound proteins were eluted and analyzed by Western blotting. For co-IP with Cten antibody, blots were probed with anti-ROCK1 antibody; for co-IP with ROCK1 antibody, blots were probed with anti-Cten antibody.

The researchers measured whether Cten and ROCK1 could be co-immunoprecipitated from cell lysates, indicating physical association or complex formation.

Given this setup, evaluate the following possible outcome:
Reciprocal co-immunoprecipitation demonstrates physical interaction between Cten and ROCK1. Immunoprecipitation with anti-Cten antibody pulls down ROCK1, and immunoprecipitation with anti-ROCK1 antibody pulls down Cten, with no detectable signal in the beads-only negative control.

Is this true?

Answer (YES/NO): NO